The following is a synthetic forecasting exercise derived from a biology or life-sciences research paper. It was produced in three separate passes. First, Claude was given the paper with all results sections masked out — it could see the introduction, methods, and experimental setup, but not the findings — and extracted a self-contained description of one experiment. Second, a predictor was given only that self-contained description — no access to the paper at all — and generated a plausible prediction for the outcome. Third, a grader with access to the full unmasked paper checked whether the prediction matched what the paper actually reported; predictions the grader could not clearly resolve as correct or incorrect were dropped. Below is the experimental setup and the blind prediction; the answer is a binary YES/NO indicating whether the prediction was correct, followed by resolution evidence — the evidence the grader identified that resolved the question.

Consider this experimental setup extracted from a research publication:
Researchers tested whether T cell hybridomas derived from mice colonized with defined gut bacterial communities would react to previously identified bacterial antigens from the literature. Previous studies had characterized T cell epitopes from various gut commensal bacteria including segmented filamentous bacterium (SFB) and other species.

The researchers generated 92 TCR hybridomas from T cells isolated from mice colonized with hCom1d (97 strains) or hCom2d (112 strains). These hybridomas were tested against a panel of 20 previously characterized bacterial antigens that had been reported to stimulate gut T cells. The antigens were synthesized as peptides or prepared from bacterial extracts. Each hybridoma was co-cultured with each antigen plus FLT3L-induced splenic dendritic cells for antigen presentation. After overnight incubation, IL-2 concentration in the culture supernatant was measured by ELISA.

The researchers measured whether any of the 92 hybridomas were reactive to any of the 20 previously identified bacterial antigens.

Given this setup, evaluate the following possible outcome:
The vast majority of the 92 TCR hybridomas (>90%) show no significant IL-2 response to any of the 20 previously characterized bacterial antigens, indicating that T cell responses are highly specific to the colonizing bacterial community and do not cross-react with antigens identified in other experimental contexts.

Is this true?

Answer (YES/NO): YES